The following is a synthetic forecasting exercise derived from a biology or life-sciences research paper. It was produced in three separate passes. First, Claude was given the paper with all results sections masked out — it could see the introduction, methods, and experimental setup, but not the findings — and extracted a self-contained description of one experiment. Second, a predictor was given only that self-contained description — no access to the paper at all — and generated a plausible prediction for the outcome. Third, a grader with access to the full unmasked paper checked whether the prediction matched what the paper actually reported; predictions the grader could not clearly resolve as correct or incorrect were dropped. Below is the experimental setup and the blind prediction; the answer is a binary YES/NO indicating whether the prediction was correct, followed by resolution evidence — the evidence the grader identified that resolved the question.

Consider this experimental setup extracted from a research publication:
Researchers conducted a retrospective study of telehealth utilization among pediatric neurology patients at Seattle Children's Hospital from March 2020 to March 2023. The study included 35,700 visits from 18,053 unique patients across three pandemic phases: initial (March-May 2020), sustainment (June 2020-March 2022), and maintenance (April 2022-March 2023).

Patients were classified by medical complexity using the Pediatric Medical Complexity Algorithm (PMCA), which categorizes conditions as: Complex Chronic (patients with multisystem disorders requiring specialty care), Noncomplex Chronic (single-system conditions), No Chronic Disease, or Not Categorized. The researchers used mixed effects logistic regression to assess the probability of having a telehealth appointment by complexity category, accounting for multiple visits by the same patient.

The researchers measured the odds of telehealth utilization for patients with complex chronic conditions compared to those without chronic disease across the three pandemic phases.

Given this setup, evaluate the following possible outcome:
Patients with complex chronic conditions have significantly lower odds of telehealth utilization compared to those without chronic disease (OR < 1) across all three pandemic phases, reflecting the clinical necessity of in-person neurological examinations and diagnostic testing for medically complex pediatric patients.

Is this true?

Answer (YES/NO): NO